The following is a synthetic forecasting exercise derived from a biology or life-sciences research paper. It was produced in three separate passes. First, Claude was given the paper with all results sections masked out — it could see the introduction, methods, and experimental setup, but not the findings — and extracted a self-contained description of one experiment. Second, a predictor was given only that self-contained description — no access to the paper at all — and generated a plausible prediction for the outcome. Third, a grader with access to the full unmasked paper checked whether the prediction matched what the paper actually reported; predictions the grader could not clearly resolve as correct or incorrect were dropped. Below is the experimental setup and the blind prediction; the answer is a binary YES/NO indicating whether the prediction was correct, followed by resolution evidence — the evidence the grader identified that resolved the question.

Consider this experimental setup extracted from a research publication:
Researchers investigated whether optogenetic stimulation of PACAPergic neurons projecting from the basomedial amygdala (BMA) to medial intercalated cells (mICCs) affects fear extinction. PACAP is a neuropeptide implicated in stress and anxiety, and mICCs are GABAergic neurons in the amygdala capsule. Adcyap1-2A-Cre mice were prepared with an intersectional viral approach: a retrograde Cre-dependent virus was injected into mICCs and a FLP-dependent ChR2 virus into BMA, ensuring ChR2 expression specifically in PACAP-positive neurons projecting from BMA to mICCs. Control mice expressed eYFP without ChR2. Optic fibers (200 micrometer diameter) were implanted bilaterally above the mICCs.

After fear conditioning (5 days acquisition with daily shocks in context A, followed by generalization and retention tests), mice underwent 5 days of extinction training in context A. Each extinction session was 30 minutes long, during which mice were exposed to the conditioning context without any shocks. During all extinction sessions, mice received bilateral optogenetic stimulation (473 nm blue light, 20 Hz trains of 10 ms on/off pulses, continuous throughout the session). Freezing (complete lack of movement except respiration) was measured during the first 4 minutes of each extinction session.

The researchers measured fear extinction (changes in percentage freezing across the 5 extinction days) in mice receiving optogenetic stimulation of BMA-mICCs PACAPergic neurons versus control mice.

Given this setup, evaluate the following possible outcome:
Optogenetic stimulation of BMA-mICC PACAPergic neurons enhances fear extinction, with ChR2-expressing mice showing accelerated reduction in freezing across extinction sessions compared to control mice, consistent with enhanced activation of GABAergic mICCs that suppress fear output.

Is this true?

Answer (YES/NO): YES